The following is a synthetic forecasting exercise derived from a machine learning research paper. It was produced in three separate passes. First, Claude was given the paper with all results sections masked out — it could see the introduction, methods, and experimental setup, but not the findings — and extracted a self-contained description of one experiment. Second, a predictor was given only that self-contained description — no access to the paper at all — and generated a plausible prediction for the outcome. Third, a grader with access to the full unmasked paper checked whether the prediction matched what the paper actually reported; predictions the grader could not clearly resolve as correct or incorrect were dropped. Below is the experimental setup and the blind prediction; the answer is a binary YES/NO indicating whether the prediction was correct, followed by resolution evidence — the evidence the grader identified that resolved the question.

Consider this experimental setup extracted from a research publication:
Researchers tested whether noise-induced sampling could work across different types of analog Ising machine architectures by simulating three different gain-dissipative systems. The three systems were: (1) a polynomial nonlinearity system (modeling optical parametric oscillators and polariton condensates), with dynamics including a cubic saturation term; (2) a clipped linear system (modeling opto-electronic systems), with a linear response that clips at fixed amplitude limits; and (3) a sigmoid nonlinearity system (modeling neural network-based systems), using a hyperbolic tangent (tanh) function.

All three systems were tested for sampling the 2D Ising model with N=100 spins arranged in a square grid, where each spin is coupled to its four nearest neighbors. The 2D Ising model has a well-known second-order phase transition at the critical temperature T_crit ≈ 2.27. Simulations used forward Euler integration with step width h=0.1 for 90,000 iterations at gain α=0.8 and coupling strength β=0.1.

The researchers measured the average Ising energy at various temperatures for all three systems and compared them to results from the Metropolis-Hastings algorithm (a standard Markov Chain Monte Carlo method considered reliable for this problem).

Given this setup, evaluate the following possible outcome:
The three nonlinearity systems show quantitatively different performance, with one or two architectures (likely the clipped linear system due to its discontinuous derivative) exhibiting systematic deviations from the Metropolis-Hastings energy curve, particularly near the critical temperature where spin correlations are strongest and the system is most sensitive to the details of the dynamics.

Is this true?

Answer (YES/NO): NO